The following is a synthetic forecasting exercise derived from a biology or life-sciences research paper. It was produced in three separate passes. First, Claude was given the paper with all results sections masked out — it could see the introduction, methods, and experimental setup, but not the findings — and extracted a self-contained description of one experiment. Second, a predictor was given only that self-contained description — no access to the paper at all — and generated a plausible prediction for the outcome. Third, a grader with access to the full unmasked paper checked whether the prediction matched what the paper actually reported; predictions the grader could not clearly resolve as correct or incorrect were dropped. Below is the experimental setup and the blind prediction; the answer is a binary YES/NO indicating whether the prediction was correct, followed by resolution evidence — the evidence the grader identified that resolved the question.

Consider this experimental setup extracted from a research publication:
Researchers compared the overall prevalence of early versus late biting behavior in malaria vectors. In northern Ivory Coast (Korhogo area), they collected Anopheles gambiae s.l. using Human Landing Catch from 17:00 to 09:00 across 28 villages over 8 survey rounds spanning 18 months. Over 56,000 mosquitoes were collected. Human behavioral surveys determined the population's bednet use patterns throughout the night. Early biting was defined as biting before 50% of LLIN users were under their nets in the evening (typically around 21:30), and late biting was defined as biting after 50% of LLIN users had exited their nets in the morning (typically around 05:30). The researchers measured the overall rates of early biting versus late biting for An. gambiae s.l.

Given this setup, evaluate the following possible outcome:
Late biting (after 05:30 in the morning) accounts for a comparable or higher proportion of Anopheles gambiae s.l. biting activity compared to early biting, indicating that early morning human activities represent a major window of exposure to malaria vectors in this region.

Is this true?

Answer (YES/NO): NO